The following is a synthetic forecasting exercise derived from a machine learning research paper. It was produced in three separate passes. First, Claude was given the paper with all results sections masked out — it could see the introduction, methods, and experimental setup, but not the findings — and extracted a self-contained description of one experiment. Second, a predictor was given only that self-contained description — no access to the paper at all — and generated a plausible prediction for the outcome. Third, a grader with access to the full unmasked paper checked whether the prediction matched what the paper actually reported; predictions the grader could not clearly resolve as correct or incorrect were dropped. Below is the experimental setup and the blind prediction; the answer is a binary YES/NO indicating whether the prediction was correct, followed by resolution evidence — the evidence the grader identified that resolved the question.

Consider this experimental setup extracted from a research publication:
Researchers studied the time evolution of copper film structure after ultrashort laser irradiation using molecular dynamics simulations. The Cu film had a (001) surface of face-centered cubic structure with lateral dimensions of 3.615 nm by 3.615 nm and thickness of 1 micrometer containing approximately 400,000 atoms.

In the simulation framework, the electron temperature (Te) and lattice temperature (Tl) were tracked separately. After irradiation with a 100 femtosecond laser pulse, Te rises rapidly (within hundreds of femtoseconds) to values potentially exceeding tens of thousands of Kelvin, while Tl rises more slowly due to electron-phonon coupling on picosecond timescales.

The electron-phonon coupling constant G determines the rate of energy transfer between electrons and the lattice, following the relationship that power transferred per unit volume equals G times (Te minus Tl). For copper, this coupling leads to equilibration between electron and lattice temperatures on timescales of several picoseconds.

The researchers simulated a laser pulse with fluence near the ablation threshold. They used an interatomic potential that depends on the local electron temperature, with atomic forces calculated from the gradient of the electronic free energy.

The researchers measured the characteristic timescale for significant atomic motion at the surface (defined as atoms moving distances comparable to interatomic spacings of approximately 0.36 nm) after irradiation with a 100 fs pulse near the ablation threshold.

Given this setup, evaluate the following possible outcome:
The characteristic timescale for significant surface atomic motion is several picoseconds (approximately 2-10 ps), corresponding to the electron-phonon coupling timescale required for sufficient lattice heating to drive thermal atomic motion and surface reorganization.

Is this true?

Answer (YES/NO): NO